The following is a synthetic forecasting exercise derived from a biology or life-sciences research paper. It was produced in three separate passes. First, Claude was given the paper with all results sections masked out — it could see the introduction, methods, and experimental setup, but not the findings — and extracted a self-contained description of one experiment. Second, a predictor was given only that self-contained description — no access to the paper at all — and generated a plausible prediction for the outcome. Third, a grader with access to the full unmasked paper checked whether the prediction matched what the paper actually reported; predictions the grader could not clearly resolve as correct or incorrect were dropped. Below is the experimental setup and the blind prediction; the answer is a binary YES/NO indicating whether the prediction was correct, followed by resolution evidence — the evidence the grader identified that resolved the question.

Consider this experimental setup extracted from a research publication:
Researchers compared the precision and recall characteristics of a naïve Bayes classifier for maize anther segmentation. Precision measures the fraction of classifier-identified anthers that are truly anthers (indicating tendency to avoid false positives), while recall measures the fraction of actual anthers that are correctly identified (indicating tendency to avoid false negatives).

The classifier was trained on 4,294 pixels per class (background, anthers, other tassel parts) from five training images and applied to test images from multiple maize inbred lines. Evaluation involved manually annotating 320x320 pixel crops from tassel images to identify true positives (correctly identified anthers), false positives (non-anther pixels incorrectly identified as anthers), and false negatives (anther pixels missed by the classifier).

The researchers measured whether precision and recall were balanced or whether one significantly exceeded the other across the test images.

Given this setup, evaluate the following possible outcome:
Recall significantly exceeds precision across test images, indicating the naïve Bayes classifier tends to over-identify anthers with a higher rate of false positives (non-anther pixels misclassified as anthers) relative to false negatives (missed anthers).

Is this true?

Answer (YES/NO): YES